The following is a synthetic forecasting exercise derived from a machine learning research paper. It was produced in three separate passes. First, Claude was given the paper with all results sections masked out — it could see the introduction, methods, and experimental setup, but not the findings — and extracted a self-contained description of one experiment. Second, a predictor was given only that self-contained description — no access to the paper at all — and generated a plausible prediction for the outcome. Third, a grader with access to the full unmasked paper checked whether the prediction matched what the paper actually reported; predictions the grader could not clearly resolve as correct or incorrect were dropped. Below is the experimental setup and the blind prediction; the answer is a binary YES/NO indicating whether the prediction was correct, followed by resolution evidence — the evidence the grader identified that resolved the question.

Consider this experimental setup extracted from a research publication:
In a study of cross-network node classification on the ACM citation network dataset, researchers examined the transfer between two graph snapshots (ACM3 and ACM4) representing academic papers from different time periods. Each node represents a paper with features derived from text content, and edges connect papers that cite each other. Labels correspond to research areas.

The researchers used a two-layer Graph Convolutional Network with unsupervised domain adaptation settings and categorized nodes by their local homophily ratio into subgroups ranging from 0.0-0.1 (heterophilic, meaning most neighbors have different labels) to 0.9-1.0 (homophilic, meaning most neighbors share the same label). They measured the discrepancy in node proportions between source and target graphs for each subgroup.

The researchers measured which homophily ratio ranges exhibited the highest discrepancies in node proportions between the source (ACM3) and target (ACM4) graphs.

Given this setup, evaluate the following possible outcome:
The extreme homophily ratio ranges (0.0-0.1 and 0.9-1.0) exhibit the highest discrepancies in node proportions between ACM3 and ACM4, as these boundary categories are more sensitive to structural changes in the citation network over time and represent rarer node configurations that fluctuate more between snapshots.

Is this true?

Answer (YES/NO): YES